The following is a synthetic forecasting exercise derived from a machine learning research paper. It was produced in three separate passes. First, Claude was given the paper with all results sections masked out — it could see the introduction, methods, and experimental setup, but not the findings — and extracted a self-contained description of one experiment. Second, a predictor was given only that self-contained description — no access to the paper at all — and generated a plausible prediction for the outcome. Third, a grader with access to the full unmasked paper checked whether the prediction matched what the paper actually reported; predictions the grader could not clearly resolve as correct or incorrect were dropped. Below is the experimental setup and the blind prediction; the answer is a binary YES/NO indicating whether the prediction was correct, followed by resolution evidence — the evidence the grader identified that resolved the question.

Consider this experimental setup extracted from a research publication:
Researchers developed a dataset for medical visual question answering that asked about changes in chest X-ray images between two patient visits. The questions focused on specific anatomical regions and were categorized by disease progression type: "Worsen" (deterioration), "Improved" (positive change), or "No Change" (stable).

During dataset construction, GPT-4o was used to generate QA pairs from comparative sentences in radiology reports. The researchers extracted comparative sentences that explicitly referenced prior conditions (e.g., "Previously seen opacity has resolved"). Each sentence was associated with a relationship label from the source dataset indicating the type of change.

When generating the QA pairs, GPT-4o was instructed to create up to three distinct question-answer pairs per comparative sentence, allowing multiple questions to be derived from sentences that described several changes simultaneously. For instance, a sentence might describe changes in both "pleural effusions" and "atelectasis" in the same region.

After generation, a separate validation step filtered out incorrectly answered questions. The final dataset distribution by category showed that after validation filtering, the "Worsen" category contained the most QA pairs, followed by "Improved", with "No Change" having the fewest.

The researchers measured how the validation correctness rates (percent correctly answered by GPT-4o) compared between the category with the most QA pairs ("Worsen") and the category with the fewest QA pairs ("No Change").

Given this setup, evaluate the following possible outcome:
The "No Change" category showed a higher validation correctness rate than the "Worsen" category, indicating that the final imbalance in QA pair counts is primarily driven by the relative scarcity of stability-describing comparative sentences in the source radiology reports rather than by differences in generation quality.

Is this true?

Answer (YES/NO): NO